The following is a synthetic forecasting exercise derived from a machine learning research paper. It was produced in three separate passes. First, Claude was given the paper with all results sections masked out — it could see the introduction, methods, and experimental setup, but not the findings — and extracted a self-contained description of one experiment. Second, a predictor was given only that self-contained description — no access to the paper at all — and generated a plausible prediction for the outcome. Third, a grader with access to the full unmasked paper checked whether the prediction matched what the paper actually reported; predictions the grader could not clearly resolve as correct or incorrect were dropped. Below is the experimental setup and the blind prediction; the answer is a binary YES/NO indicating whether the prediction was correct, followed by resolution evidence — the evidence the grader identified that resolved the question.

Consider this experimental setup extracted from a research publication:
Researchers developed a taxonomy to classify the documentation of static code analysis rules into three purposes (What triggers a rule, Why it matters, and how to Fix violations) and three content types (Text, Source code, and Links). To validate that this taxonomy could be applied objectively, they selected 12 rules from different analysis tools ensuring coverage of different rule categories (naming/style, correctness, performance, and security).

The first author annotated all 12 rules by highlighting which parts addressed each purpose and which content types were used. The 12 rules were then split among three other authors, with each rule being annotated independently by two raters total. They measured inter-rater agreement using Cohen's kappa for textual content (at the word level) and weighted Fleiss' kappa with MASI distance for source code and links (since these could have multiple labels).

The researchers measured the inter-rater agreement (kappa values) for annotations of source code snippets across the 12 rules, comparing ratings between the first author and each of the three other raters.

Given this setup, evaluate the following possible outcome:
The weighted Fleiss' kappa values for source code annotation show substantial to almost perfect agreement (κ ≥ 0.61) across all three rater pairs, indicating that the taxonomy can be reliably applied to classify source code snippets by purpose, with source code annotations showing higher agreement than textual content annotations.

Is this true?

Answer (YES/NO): YES